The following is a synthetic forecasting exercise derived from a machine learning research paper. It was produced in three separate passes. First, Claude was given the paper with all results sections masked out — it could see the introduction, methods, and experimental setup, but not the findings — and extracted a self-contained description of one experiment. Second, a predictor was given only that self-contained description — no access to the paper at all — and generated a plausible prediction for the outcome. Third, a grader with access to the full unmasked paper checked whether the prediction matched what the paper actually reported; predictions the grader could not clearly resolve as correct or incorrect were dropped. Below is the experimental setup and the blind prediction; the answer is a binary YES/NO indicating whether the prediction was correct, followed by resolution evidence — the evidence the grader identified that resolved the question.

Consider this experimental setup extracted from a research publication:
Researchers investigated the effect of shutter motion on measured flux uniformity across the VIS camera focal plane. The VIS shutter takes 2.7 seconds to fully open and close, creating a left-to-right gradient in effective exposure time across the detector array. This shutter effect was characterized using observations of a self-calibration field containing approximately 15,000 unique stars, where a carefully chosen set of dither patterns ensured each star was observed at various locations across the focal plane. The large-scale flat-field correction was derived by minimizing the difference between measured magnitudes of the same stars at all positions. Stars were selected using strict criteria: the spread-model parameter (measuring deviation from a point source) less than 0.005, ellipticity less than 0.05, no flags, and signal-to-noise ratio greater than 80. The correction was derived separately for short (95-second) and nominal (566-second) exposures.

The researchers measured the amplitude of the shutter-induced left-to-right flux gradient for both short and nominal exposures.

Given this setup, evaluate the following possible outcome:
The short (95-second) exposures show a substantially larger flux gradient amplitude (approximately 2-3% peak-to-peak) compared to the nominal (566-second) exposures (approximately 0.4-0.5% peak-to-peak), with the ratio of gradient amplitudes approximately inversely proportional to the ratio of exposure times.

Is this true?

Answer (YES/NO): NO